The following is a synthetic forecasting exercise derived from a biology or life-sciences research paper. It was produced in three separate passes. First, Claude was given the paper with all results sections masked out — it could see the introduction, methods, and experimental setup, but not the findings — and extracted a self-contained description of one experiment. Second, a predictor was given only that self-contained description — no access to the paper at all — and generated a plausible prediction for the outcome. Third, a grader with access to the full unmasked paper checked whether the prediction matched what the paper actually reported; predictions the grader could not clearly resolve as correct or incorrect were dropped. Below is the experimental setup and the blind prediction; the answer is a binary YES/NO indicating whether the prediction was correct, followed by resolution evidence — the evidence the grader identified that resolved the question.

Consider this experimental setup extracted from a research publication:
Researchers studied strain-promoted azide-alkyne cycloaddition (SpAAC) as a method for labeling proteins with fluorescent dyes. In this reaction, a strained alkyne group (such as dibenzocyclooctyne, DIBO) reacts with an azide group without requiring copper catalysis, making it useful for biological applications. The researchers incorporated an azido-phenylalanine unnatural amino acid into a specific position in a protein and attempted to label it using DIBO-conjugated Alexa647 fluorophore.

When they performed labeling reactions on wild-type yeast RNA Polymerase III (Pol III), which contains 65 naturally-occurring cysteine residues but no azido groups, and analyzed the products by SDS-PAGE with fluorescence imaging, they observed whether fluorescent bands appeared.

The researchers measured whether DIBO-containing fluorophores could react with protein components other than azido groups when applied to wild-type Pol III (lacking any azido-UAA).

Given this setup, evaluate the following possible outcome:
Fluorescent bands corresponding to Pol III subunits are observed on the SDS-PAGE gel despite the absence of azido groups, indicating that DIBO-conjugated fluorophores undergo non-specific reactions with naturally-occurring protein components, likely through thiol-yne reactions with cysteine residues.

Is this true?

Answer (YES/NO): YES